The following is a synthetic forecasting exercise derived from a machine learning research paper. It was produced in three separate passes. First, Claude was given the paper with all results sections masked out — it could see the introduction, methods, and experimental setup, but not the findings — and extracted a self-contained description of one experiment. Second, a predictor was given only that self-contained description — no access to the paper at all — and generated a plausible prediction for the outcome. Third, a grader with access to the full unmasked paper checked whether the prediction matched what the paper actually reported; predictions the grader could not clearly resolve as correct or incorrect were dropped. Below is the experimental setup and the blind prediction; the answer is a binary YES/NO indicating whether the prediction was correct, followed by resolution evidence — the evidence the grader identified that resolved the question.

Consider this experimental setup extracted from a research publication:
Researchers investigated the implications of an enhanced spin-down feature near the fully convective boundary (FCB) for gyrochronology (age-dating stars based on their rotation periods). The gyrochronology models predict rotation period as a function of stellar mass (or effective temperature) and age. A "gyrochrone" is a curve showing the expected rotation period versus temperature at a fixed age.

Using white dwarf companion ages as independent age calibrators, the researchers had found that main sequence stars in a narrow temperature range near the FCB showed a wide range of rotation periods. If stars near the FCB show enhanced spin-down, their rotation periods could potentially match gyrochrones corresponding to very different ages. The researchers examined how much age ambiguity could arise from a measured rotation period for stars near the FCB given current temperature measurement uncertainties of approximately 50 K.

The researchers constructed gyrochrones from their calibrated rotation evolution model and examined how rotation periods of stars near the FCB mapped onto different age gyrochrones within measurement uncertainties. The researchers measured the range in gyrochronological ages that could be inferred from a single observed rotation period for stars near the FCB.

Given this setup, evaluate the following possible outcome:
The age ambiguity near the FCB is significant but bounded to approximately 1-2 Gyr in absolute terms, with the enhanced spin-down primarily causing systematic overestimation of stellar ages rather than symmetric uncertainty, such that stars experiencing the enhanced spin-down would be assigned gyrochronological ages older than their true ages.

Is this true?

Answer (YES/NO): NO